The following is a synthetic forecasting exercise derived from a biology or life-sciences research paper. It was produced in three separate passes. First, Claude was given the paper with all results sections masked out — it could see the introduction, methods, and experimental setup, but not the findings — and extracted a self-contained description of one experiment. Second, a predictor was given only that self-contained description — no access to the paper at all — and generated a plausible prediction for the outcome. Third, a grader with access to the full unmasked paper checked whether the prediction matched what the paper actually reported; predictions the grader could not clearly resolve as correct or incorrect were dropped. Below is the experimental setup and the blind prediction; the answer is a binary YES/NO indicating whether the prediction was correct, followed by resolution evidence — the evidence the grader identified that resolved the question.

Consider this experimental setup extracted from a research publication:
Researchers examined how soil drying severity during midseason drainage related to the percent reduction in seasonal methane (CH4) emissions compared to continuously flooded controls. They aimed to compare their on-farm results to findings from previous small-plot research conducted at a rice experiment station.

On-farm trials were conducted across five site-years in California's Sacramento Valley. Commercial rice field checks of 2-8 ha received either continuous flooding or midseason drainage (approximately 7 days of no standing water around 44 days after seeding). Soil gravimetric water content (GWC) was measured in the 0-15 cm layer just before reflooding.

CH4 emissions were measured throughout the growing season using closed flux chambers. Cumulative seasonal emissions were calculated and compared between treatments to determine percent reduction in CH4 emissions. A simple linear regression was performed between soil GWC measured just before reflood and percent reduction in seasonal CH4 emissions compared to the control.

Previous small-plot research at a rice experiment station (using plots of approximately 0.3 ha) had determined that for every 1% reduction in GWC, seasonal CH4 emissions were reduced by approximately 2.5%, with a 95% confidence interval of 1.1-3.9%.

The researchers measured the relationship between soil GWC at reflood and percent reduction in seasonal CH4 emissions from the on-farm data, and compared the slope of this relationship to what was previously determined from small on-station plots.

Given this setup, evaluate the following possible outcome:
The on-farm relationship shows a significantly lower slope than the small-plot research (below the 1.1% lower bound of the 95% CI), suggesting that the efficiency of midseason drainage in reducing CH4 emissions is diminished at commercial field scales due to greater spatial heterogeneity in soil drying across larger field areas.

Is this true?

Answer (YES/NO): NO